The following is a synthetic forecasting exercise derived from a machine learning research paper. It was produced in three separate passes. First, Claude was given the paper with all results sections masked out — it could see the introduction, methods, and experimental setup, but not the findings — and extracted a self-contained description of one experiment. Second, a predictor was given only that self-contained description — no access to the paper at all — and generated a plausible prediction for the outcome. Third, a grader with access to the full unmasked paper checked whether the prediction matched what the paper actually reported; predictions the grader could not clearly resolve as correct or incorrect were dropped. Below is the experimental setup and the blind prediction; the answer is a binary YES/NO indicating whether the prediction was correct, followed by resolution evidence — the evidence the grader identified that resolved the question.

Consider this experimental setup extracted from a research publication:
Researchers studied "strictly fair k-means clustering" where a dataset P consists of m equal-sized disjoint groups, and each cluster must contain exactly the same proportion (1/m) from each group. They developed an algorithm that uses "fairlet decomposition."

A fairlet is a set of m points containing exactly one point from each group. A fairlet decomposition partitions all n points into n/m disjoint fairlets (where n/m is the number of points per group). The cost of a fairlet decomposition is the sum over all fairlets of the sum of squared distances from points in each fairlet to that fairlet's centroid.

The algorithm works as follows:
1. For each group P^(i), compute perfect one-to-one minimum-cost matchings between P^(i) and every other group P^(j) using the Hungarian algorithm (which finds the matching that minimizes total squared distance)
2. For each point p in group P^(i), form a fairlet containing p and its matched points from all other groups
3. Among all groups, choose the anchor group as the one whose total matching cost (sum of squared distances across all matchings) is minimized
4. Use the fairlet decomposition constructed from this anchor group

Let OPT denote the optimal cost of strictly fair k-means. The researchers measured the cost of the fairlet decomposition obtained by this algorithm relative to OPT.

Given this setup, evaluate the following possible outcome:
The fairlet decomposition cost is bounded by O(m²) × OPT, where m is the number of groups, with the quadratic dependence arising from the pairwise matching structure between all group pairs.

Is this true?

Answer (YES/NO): NO